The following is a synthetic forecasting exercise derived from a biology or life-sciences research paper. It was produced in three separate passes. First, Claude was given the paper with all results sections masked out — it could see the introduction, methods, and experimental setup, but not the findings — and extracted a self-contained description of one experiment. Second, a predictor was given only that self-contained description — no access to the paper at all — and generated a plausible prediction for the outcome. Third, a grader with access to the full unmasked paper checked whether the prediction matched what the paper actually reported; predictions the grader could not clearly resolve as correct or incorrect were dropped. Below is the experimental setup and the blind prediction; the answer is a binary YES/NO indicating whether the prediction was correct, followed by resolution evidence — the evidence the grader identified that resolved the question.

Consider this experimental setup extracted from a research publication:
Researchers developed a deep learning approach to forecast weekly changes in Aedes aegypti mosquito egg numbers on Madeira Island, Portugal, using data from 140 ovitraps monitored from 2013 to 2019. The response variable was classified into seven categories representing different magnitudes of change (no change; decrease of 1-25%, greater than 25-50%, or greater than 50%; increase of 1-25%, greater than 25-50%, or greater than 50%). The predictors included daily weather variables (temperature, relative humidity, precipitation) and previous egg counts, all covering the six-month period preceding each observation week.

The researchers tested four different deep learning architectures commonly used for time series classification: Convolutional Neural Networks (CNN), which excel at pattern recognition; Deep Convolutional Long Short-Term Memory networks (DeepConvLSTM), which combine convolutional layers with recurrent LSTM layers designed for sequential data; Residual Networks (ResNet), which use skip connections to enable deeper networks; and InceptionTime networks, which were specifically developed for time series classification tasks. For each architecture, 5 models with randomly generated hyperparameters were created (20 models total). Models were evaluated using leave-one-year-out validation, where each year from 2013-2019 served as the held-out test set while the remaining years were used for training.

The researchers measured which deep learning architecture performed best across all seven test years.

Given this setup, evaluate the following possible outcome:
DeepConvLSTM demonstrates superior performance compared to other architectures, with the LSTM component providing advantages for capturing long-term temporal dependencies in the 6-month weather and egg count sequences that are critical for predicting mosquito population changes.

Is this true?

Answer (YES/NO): YES